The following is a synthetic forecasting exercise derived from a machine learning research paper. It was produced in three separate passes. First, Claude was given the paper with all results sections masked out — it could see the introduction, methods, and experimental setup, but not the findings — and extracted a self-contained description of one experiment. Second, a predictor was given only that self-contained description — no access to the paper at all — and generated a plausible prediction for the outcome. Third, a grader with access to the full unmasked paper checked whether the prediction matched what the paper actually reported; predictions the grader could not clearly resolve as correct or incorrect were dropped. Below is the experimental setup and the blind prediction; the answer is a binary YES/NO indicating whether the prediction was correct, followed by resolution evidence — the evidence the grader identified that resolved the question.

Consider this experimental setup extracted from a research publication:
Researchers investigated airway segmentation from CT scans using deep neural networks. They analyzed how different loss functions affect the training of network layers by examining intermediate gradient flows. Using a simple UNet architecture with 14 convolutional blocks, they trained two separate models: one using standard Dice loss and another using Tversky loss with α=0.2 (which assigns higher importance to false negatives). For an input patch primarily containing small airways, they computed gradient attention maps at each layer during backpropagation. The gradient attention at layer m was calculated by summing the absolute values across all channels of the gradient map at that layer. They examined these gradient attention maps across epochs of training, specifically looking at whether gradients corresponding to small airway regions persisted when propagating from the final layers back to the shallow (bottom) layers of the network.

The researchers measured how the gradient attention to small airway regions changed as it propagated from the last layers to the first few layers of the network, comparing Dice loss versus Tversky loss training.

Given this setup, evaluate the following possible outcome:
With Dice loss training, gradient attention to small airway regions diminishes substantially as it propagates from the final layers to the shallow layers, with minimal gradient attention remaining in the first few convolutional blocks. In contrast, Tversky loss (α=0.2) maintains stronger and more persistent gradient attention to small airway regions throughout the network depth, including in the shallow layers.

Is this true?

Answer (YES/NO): YES